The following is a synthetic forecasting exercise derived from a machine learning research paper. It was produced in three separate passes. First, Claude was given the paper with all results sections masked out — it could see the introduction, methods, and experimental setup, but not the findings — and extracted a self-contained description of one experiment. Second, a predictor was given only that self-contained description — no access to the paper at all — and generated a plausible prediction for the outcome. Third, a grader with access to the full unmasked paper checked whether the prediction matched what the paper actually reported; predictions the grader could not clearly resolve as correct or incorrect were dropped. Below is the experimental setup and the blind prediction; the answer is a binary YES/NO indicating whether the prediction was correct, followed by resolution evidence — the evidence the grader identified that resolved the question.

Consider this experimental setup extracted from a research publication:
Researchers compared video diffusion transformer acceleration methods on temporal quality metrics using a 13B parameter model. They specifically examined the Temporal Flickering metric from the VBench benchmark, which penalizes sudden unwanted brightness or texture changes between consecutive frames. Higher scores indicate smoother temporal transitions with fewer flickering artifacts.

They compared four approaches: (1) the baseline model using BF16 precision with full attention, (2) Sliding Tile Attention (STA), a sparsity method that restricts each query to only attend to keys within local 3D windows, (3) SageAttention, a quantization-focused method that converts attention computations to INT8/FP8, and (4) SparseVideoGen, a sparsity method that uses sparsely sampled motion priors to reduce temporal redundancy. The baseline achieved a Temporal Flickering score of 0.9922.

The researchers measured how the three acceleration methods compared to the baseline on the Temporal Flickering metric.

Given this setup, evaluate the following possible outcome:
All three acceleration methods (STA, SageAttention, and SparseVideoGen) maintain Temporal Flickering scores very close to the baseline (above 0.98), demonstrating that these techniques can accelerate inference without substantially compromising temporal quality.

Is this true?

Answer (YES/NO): YES